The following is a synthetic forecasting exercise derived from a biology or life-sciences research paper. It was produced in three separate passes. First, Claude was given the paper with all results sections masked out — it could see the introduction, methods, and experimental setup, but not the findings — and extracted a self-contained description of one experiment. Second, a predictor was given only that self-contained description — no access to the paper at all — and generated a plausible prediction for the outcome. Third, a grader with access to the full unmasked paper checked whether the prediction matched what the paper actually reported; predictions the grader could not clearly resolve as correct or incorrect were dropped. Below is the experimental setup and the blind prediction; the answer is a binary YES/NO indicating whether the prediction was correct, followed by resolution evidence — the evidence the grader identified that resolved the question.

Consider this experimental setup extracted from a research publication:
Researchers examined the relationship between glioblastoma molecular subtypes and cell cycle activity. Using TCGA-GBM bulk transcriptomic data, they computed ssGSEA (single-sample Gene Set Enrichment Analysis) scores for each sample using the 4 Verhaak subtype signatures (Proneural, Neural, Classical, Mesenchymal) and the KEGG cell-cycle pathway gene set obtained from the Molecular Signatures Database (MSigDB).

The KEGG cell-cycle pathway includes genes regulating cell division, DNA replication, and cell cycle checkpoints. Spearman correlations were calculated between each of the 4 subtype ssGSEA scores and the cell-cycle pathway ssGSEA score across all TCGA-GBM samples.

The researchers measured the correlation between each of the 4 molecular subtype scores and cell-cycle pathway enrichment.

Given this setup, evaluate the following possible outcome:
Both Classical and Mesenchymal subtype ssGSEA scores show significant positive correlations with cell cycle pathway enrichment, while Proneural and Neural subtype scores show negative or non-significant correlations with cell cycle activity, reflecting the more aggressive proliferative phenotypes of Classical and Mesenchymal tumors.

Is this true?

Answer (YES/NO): NO